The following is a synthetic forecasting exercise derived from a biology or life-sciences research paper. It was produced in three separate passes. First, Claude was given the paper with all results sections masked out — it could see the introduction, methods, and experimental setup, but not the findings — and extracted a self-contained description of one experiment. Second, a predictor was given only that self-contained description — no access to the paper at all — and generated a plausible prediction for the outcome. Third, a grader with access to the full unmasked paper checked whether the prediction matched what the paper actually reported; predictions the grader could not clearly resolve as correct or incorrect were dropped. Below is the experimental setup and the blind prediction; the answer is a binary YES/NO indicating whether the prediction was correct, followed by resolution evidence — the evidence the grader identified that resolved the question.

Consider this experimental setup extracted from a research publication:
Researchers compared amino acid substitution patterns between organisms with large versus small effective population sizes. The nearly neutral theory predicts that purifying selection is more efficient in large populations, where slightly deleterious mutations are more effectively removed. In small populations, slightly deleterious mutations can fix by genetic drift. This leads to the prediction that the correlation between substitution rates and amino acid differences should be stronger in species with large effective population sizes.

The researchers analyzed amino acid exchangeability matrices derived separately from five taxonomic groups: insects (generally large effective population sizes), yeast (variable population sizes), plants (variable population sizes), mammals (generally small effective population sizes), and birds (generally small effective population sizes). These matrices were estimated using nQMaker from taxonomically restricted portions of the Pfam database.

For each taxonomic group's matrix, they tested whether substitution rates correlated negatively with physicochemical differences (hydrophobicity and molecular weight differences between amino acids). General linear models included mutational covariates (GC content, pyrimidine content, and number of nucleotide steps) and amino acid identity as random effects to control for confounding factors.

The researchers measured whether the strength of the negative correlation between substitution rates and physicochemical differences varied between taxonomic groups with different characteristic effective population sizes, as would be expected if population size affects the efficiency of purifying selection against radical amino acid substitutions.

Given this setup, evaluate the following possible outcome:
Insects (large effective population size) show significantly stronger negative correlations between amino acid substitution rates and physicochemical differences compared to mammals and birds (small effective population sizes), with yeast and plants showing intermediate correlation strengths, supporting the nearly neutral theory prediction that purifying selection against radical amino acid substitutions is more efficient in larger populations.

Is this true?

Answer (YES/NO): NO